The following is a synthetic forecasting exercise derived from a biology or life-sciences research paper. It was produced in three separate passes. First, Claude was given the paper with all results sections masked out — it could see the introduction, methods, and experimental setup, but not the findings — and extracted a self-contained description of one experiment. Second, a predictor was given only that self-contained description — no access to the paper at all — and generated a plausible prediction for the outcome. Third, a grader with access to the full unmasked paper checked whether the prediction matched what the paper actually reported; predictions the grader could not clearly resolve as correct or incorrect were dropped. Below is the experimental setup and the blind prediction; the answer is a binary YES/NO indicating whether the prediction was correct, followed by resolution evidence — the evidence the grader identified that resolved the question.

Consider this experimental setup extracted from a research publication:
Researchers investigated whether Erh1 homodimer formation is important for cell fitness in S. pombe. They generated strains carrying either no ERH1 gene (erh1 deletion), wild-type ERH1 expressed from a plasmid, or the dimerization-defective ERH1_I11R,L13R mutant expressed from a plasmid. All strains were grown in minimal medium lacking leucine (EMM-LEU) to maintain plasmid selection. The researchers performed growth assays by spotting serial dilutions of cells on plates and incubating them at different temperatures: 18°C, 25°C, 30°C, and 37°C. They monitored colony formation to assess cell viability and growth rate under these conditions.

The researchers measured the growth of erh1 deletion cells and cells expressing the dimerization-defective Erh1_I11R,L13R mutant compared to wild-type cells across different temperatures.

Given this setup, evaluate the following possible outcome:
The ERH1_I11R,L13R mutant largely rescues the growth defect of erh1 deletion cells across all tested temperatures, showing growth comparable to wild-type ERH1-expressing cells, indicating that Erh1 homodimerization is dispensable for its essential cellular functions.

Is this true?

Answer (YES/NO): NO